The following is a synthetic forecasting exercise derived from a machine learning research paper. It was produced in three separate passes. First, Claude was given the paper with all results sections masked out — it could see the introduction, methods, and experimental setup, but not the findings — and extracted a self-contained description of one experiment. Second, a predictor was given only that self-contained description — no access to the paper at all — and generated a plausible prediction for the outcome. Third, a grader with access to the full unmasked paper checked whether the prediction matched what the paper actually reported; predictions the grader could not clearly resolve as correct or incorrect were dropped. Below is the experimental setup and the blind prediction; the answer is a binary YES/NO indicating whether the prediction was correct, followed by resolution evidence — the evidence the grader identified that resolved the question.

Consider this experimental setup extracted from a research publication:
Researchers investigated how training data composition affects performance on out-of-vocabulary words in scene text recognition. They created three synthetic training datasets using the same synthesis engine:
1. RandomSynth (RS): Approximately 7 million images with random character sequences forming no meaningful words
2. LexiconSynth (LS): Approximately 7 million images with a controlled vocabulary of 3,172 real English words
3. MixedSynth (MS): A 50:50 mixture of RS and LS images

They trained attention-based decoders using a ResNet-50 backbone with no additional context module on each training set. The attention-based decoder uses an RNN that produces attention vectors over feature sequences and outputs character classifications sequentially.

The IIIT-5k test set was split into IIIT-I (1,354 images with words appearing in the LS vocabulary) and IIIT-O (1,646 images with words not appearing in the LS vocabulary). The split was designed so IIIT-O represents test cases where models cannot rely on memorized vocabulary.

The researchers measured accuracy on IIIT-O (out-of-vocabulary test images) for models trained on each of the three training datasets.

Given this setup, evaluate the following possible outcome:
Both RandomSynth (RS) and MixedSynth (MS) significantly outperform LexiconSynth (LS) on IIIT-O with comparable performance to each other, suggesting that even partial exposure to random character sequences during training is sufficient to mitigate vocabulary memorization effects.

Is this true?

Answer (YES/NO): NO